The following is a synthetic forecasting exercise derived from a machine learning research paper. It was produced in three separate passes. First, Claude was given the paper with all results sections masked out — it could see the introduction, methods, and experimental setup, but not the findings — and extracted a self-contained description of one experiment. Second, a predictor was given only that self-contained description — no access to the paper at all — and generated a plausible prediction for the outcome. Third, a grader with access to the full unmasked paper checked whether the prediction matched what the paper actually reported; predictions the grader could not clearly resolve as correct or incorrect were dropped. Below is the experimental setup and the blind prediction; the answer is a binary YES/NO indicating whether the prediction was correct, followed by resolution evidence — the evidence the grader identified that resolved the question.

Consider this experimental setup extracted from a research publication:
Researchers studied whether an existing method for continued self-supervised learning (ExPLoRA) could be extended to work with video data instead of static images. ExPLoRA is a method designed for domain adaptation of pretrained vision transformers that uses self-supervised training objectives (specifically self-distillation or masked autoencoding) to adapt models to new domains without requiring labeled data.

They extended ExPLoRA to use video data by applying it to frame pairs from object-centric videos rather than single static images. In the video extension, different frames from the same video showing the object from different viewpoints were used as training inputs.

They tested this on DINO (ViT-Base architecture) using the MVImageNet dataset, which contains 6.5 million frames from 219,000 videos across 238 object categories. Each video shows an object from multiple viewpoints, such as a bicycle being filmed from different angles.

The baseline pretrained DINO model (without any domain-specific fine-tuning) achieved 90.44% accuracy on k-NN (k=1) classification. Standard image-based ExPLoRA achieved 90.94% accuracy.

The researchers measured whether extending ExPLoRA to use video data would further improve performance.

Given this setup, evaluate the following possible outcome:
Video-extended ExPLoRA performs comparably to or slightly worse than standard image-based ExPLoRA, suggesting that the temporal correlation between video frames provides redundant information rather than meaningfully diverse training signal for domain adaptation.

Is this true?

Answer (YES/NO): NO